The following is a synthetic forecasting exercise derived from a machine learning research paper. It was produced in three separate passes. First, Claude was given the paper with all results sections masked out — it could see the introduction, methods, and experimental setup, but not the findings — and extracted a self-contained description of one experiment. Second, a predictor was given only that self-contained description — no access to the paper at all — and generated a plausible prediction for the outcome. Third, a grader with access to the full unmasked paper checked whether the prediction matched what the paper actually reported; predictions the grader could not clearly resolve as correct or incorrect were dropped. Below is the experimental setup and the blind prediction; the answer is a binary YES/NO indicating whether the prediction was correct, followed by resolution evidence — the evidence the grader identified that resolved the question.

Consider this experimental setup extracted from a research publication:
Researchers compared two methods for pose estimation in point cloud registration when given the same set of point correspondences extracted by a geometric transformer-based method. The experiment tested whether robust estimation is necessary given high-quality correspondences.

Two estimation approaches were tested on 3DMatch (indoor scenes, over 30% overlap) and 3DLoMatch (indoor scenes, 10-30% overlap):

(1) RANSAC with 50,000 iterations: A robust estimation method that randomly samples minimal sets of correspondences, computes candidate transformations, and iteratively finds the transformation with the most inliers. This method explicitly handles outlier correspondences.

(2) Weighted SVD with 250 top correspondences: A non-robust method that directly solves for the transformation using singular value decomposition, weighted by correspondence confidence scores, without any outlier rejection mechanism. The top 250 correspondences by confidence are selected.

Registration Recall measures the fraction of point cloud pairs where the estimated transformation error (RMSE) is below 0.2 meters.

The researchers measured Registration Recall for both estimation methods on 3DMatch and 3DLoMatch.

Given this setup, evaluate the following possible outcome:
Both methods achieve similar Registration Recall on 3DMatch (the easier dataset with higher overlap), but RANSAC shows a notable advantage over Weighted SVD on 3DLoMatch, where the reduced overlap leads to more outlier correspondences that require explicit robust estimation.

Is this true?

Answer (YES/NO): NO